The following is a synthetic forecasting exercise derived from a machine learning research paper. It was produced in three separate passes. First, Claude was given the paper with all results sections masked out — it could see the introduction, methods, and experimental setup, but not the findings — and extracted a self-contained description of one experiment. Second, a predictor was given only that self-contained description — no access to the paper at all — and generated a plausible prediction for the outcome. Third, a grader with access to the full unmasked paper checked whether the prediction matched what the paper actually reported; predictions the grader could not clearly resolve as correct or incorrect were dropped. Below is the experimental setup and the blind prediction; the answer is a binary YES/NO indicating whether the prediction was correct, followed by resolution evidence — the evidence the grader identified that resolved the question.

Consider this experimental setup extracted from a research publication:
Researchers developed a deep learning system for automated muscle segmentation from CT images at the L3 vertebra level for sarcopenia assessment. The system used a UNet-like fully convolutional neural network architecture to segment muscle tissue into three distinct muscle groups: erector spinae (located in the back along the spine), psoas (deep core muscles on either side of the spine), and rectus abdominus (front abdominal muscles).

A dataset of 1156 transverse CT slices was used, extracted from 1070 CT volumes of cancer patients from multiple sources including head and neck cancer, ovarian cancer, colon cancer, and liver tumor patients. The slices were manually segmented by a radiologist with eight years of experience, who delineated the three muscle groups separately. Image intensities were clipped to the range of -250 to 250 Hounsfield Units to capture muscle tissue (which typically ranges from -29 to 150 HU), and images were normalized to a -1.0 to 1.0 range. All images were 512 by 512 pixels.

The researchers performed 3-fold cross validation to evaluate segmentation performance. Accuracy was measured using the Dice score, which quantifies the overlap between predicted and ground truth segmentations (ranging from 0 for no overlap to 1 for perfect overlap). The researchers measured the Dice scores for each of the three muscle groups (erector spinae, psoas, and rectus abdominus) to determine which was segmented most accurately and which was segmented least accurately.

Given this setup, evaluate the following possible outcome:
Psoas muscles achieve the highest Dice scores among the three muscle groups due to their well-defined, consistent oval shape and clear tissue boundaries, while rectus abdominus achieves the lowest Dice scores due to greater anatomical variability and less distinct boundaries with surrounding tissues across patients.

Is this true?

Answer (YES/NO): NO